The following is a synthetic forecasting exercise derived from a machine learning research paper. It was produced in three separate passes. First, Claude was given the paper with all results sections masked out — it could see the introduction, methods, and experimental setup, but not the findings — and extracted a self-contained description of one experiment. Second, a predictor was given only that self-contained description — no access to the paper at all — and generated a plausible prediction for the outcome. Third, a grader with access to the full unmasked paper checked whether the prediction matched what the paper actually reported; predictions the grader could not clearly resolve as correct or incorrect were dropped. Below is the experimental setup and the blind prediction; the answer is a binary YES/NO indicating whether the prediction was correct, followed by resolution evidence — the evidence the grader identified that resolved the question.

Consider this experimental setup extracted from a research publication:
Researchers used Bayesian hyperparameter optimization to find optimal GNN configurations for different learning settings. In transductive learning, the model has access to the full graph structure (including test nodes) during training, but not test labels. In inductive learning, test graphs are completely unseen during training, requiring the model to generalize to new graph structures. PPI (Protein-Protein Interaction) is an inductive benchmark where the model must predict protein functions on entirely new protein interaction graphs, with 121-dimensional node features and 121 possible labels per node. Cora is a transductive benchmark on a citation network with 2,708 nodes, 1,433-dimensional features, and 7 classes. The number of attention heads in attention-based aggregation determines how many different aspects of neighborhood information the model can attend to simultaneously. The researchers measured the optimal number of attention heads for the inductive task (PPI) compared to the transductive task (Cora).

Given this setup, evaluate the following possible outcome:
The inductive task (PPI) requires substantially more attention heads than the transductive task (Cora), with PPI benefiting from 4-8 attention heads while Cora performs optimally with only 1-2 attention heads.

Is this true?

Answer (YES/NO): NO